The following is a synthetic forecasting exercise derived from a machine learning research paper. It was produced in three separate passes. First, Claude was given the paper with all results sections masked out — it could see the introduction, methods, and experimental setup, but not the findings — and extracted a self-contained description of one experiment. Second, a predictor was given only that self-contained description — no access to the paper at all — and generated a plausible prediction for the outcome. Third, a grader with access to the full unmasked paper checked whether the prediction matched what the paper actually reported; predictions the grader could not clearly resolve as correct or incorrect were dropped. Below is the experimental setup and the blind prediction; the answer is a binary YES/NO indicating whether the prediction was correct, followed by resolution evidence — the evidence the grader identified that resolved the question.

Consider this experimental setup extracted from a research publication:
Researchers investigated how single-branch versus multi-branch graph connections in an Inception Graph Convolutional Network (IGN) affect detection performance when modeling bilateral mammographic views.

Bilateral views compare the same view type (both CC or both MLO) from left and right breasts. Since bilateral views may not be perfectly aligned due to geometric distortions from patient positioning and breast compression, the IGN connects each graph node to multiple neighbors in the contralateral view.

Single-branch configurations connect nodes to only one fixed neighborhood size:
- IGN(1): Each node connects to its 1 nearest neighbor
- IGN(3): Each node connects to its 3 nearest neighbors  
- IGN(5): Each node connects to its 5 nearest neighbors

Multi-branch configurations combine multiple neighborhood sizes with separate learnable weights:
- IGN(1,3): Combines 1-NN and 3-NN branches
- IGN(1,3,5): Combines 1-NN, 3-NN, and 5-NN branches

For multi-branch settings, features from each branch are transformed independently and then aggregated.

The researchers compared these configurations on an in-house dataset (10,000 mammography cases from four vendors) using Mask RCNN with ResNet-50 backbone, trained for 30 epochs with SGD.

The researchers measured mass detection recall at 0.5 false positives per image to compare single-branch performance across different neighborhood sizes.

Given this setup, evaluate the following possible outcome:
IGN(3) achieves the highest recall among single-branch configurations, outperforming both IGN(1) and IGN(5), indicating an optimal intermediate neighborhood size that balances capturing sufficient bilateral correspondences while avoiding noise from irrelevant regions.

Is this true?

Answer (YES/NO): NO